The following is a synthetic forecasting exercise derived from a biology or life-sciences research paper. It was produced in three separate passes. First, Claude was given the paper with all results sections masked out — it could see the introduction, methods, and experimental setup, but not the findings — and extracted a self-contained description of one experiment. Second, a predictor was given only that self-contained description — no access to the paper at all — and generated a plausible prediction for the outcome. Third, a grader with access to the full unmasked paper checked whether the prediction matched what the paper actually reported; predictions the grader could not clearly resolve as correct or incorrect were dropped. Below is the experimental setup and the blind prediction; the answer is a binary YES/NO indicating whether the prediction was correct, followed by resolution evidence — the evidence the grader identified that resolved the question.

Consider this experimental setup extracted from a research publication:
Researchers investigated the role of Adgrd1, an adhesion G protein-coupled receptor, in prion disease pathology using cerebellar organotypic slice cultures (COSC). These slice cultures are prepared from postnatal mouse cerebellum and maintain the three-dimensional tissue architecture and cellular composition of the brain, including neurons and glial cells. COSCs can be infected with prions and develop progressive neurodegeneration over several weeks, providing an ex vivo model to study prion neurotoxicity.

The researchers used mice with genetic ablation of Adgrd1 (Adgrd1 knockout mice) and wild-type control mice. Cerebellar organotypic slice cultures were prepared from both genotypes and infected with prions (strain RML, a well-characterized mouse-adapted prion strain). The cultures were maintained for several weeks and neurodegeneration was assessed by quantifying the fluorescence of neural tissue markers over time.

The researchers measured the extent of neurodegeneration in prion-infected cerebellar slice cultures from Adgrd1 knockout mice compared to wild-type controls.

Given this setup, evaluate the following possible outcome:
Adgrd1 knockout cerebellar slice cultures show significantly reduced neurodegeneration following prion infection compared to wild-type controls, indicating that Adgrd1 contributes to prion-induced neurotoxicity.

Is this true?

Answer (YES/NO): YES